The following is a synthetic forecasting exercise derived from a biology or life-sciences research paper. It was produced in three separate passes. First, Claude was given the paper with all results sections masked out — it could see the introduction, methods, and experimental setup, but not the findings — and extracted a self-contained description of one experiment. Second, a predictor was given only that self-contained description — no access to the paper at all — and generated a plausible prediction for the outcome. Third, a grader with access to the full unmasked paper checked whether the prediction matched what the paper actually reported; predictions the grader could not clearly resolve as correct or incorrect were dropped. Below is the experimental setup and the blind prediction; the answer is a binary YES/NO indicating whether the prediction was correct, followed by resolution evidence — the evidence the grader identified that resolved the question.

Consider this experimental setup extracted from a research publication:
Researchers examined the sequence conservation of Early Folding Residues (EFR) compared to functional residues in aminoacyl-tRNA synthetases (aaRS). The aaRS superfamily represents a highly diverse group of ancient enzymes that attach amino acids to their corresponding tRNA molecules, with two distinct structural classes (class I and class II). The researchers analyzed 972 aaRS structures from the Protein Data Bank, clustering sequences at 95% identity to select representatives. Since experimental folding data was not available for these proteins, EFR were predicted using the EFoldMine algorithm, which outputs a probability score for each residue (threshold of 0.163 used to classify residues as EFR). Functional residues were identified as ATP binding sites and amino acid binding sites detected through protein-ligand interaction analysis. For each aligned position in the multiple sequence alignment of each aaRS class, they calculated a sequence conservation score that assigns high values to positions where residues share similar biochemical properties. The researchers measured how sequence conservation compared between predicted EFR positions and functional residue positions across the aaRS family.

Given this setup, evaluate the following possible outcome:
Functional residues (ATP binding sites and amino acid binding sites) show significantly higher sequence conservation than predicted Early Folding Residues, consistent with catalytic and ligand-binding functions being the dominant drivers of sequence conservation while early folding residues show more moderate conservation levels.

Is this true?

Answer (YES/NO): NO